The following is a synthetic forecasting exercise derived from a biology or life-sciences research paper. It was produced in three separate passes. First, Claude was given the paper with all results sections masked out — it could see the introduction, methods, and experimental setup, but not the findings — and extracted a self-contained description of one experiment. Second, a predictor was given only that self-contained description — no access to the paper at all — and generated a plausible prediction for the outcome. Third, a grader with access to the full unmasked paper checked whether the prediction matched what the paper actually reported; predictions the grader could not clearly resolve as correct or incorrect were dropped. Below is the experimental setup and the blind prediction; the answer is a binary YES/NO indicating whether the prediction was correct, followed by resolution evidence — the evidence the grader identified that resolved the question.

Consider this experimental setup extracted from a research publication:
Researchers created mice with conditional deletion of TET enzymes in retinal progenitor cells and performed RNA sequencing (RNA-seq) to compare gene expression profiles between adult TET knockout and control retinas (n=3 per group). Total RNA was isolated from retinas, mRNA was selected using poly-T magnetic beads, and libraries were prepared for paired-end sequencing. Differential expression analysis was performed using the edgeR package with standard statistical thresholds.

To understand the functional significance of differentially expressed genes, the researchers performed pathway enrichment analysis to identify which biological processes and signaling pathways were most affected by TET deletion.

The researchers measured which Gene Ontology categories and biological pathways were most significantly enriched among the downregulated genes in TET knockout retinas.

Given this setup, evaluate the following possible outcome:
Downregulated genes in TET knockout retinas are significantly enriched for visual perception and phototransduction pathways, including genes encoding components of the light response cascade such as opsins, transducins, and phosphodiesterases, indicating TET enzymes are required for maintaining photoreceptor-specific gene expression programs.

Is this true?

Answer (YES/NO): YES